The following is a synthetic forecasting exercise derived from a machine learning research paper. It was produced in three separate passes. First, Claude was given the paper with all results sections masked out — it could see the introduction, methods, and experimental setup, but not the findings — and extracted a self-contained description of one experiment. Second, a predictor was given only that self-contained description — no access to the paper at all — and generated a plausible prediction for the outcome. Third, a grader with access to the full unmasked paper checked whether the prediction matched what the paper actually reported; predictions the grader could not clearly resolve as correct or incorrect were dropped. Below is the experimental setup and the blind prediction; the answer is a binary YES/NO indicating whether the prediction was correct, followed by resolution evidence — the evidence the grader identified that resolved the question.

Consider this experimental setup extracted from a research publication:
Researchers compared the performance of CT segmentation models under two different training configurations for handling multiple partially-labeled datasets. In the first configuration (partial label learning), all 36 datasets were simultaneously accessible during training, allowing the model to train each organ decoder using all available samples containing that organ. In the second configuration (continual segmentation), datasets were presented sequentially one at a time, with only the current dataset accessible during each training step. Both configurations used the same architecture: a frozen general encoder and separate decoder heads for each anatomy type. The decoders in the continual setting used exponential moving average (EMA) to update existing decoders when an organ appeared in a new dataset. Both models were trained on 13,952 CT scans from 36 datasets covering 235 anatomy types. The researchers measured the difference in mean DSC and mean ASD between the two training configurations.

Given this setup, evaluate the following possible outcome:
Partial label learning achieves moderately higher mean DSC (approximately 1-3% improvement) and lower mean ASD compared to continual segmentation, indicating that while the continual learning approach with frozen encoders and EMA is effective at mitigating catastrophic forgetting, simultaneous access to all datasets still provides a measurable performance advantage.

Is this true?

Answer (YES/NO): NO